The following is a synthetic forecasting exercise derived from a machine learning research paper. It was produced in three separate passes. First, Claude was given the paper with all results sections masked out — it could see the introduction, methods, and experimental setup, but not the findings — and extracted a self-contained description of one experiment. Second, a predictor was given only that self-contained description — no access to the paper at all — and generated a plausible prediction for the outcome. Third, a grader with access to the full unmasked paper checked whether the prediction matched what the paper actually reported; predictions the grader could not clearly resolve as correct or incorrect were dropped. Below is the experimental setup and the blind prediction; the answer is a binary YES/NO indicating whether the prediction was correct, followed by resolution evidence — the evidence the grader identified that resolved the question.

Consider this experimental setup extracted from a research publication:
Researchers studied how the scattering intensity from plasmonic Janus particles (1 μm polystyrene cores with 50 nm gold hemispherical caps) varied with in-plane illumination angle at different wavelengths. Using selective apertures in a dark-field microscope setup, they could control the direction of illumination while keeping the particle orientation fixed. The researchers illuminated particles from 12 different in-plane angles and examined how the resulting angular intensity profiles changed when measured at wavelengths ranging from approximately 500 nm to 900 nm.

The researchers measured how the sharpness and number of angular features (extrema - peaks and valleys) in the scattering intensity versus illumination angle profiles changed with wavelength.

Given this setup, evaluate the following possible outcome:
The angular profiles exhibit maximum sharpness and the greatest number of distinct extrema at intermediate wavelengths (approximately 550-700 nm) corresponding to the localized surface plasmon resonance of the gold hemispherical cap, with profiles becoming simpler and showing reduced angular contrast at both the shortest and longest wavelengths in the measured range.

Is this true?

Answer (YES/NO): NO